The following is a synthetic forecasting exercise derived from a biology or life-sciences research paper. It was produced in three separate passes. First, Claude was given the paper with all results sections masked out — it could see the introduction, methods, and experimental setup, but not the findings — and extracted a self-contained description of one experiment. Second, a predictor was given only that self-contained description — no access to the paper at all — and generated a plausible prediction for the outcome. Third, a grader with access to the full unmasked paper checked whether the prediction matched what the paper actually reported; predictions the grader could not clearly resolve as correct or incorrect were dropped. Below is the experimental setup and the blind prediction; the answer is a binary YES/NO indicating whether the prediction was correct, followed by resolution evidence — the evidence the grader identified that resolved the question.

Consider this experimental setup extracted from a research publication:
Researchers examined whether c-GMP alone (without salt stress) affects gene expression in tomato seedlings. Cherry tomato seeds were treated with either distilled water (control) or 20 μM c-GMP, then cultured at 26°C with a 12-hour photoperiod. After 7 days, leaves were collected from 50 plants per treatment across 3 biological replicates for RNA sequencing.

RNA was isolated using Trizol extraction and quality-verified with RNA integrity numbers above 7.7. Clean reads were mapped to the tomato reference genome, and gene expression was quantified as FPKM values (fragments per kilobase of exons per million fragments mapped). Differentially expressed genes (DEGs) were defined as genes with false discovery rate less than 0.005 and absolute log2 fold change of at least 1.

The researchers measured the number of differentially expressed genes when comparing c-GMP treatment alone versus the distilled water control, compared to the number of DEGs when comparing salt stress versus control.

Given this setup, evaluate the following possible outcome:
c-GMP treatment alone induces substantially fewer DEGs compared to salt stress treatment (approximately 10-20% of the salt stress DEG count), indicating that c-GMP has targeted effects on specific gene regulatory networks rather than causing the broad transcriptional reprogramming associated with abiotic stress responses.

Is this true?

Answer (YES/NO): NO